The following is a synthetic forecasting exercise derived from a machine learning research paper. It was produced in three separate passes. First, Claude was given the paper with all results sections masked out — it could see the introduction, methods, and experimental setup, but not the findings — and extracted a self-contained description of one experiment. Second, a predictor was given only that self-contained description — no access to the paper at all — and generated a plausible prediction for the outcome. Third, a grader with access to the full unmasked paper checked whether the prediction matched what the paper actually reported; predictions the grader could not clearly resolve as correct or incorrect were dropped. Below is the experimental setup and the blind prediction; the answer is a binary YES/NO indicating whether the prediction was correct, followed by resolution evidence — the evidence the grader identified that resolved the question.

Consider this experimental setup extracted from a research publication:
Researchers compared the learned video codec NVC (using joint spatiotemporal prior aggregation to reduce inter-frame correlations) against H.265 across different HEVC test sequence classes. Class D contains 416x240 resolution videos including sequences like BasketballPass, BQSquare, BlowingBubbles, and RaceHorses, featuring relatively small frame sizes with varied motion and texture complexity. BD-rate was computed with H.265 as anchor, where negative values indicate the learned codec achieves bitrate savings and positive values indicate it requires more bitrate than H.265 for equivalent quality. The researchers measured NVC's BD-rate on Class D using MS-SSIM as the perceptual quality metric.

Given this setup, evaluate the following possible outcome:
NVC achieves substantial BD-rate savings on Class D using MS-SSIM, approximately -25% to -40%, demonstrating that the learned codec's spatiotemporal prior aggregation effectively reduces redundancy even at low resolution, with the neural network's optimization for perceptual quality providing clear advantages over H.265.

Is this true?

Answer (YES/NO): YES